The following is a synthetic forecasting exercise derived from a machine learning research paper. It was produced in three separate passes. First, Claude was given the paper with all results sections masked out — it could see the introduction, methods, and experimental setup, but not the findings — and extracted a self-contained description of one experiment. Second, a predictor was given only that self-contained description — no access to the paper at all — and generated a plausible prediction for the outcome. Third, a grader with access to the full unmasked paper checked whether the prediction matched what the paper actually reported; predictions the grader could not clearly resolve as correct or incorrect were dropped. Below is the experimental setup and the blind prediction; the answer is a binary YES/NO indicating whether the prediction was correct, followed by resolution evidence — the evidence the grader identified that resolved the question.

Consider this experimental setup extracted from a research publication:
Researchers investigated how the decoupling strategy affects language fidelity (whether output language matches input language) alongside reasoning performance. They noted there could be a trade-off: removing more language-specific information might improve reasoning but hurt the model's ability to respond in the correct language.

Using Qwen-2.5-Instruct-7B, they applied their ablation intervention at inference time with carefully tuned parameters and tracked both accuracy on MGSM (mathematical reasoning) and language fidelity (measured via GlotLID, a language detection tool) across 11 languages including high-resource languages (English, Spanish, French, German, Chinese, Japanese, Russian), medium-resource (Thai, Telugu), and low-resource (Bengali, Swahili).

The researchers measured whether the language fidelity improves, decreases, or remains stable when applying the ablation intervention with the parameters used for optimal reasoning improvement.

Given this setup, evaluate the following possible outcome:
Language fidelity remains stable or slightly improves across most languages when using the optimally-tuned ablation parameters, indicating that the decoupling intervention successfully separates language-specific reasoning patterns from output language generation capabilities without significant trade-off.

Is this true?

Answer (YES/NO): YES